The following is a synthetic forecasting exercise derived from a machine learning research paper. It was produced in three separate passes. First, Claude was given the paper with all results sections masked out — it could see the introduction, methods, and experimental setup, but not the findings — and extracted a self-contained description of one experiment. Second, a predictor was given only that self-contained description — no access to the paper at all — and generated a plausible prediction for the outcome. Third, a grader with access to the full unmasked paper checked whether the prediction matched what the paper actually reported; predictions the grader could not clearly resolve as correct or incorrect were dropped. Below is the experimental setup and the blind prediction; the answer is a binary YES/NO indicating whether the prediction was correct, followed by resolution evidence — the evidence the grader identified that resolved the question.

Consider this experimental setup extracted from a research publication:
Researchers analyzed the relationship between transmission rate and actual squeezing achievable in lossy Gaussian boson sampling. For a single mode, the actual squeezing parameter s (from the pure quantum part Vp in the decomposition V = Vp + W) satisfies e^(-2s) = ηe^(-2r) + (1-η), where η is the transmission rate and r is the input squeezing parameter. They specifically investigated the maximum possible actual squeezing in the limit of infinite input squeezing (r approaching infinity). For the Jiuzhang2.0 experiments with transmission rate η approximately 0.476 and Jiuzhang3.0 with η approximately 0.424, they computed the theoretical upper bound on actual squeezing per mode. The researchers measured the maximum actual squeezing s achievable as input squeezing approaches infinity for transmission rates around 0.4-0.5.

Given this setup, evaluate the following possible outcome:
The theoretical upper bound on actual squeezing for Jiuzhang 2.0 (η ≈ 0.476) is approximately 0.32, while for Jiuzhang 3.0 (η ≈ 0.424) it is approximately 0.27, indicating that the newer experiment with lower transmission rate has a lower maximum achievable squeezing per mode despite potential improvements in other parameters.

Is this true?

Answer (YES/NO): YES